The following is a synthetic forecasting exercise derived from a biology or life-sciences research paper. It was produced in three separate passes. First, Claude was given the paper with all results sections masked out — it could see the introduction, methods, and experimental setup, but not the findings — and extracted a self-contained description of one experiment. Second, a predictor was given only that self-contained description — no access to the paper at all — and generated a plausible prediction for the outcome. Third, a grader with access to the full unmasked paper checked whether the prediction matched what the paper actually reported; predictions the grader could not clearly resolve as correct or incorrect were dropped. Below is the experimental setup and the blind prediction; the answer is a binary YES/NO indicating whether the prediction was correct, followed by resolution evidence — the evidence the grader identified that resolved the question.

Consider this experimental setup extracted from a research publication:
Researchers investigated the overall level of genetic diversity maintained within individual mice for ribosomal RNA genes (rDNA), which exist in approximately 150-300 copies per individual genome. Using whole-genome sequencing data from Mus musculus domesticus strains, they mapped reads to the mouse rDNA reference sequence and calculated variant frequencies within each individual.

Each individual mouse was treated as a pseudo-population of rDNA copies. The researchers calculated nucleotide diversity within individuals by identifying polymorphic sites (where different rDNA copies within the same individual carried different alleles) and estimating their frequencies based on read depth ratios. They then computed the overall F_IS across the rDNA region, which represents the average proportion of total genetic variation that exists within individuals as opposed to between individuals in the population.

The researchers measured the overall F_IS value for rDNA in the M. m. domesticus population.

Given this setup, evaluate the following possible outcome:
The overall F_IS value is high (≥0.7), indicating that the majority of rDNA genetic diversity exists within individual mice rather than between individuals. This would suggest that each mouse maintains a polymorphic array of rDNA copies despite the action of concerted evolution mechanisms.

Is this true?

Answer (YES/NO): NO